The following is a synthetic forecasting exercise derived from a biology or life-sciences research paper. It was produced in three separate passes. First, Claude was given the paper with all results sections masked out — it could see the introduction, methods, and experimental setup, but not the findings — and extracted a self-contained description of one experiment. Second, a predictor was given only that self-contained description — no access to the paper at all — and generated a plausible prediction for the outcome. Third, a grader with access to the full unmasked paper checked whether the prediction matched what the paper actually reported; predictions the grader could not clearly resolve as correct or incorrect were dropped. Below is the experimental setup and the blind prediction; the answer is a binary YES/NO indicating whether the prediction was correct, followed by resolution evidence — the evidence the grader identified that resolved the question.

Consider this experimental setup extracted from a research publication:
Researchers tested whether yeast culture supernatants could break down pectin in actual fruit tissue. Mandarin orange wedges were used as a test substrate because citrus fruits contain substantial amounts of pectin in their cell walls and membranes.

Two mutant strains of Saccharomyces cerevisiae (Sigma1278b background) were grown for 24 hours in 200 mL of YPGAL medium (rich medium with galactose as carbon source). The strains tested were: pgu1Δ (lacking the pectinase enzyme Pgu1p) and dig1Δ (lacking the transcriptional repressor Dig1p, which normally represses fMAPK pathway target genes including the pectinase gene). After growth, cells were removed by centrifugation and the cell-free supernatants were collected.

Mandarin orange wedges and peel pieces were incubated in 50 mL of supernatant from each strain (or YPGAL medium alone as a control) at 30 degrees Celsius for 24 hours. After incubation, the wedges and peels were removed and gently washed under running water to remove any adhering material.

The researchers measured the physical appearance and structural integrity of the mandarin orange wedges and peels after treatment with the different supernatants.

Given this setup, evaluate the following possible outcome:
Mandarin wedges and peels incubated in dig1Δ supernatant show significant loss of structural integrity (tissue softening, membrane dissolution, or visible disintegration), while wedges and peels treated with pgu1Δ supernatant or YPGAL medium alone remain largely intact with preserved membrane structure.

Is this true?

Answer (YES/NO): YES